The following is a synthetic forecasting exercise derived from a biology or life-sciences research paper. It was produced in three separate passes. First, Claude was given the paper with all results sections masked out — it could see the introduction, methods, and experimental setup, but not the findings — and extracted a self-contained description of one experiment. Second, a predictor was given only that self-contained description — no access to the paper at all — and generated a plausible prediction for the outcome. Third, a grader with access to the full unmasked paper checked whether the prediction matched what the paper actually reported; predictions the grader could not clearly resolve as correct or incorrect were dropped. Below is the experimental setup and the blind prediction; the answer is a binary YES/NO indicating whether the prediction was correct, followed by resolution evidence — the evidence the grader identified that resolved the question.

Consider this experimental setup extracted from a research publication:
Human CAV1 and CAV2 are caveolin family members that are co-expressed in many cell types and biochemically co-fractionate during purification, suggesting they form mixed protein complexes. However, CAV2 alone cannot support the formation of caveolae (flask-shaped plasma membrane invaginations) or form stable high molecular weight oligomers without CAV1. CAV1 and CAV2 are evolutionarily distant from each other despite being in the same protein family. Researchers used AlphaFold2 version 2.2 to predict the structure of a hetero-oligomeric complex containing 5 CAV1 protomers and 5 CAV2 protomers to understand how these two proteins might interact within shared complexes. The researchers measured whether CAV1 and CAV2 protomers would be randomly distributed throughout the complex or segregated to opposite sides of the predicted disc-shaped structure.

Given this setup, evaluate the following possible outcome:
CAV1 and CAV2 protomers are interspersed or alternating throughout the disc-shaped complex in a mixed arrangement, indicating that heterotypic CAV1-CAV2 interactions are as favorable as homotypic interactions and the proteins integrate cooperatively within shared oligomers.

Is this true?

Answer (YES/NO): NO